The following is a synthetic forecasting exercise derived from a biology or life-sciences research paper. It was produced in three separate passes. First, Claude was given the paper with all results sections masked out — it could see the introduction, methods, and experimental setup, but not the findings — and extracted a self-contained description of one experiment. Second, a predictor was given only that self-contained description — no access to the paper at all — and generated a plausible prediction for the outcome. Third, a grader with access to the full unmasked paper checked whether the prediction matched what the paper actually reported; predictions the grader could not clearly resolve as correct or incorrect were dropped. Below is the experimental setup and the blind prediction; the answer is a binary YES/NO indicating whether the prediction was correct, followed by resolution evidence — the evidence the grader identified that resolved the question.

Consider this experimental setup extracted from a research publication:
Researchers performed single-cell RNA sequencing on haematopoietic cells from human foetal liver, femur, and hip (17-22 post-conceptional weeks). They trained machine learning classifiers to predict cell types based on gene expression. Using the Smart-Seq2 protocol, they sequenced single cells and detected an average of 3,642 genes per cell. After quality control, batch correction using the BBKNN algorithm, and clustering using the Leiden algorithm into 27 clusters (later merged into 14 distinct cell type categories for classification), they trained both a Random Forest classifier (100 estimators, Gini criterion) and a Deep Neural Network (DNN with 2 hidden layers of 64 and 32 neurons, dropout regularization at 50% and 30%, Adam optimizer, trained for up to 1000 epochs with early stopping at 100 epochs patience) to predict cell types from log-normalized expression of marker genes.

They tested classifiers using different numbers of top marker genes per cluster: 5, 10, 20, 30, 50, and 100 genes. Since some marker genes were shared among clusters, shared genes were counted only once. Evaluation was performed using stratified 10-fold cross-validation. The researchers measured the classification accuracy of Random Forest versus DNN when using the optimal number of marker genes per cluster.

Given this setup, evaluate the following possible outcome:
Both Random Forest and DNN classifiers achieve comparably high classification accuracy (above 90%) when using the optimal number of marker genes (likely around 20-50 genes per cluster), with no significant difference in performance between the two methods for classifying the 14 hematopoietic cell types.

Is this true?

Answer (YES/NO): NO